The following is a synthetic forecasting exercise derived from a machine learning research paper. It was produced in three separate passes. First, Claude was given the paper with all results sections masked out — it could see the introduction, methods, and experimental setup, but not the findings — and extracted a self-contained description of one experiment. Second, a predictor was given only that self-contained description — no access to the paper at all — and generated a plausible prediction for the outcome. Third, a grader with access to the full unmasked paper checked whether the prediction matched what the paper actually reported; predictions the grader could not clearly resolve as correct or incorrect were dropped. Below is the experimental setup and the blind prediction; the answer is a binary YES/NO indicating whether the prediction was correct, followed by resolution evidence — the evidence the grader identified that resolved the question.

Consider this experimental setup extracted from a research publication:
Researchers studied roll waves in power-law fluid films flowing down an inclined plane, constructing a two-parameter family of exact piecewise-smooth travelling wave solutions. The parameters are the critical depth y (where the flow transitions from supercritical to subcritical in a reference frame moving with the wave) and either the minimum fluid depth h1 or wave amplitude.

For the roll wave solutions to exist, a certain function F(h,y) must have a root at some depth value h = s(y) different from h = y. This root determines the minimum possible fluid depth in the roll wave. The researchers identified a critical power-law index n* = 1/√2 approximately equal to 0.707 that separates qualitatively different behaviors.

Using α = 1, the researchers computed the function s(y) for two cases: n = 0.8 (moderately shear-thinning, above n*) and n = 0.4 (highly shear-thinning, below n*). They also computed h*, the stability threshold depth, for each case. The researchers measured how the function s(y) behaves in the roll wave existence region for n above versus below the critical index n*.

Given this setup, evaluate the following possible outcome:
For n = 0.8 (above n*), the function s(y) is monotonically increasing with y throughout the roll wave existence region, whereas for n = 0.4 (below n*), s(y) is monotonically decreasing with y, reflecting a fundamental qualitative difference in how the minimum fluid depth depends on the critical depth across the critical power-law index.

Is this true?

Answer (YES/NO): NO